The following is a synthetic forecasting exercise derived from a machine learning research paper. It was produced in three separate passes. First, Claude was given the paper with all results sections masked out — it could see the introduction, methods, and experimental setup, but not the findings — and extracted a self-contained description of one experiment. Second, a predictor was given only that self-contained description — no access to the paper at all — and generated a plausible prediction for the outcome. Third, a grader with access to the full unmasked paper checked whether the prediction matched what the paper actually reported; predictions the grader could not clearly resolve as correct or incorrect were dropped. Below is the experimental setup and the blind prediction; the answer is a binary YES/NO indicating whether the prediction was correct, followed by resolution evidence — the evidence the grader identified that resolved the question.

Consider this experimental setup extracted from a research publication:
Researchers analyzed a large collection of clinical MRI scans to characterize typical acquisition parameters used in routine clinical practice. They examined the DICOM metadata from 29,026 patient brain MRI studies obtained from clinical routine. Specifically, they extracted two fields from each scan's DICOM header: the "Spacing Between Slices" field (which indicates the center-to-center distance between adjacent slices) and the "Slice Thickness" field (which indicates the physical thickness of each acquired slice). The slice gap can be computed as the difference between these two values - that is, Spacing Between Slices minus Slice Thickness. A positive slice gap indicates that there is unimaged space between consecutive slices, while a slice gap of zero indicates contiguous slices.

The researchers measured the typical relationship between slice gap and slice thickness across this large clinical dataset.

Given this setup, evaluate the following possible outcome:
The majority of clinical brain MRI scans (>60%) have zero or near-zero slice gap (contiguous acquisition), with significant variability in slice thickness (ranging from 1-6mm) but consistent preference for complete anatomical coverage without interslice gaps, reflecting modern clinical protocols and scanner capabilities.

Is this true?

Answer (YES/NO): NO